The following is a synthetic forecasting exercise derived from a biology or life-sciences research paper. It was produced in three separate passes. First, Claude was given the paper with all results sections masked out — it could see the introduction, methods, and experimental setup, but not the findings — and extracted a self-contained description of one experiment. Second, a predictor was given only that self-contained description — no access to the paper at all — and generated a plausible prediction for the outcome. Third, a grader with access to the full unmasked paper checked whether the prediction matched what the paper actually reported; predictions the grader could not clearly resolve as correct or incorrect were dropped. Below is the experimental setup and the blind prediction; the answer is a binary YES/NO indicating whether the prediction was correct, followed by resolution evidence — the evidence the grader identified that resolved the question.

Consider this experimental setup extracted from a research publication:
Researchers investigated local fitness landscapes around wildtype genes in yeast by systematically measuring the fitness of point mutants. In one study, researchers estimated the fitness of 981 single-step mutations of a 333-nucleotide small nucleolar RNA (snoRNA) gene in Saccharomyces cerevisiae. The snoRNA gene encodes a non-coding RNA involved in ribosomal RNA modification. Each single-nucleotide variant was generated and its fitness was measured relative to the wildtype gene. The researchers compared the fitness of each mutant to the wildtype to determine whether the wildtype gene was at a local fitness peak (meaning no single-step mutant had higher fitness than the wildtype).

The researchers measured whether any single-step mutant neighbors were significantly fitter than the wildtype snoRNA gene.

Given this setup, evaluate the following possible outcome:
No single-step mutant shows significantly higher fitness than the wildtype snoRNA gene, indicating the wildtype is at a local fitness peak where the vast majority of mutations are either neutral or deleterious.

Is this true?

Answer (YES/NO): YES